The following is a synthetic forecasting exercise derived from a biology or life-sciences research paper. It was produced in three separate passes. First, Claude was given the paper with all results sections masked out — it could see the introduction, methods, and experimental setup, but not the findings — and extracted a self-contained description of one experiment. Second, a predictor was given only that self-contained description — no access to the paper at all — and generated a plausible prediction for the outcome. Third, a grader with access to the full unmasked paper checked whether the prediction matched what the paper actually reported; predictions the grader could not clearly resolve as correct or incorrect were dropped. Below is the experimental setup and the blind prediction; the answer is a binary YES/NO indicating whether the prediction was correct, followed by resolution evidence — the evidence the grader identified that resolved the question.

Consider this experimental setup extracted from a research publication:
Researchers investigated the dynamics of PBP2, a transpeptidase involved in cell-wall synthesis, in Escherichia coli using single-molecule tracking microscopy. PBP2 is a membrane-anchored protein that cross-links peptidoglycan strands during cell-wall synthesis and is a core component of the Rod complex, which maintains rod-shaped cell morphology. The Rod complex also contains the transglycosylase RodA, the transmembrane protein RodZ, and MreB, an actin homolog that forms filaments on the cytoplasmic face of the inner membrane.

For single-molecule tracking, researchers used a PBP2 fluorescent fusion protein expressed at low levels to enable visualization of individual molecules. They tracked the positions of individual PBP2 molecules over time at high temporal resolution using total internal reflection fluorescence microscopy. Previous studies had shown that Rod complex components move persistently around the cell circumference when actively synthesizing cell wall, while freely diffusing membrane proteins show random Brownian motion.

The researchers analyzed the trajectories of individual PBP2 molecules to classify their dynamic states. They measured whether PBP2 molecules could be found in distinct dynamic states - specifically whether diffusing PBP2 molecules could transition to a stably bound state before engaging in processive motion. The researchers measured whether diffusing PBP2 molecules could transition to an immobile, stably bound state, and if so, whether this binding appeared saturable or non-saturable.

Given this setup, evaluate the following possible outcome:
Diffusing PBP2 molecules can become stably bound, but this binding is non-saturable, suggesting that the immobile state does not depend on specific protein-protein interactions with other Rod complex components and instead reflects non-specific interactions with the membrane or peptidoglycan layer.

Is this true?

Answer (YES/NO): NO